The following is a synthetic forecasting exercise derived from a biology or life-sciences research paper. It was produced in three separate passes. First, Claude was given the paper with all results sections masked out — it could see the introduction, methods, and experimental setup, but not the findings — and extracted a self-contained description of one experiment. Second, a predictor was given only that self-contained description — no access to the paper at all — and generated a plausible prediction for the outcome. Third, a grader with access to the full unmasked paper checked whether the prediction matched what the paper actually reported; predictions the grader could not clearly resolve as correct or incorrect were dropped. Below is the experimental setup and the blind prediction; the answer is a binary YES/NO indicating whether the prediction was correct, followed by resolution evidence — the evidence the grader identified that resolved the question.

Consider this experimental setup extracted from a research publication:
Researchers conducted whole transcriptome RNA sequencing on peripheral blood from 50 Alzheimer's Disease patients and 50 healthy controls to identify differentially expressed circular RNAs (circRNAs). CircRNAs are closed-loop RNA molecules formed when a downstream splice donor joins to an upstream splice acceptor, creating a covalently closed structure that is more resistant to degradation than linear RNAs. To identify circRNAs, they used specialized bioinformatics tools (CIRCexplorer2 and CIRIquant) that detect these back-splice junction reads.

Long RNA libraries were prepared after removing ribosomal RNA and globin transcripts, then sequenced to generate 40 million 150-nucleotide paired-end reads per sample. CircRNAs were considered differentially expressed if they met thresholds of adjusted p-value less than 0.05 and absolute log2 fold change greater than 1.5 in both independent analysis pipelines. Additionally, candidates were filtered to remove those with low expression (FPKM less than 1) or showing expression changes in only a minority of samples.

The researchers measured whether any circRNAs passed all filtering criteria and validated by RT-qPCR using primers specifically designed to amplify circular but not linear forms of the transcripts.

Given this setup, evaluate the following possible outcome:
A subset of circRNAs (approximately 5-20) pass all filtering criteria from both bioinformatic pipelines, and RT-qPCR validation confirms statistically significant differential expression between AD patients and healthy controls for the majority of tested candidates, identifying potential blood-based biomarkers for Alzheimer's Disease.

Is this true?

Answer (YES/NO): NO